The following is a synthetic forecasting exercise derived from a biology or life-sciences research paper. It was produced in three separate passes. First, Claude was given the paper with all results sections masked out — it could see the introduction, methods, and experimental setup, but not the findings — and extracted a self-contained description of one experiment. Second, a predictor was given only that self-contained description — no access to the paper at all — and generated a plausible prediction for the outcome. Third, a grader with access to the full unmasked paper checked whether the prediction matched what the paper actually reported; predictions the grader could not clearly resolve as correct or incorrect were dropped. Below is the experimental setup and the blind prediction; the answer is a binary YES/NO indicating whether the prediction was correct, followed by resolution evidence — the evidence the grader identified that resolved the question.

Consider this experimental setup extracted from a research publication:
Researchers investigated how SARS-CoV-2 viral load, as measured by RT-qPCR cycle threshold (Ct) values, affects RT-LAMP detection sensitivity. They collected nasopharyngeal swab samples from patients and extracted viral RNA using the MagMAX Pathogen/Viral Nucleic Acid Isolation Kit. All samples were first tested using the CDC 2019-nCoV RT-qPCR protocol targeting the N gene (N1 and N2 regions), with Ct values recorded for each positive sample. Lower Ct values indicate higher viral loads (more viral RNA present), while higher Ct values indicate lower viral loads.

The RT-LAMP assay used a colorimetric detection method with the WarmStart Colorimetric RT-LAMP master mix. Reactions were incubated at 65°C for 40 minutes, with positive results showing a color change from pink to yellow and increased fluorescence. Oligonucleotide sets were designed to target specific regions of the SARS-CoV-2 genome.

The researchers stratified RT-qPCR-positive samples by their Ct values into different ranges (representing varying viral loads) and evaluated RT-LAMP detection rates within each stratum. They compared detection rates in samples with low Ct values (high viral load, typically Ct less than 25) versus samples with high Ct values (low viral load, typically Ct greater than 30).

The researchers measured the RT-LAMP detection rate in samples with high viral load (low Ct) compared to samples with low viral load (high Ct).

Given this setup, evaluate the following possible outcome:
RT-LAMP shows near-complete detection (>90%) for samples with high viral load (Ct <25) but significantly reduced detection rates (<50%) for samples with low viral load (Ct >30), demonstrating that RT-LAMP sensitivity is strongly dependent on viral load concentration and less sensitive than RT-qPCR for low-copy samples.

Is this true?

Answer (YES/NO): YES